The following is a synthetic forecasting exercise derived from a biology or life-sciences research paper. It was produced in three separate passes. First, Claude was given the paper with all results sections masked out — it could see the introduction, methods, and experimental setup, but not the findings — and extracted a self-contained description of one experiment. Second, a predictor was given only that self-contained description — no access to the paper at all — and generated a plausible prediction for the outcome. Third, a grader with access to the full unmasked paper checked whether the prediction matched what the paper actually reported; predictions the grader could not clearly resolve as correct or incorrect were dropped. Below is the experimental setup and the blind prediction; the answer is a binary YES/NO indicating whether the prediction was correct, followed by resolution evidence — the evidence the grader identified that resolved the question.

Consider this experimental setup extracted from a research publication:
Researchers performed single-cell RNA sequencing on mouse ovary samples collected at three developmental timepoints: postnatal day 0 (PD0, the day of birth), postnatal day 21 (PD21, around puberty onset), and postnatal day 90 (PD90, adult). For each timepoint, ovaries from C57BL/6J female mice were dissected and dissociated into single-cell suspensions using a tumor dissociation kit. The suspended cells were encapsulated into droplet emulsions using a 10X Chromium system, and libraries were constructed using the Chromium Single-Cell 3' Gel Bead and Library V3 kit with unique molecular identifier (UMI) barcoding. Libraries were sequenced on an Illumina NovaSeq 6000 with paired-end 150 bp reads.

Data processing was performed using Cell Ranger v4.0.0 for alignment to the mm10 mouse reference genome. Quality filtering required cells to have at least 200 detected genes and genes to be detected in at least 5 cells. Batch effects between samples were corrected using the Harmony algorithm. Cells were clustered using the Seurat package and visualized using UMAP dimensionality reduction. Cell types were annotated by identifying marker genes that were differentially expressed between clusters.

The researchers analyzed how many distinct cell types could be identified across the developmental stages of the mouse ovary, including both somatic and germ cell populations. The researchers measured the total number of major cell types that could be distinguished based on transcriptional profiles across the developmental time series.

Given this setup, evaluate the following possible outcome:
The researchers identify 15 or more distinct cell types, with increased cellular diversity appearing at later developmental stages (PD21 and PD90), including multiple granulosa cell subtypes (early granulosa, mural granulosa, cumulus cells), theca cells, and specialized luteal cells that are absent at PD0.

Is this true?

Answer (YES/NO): NO